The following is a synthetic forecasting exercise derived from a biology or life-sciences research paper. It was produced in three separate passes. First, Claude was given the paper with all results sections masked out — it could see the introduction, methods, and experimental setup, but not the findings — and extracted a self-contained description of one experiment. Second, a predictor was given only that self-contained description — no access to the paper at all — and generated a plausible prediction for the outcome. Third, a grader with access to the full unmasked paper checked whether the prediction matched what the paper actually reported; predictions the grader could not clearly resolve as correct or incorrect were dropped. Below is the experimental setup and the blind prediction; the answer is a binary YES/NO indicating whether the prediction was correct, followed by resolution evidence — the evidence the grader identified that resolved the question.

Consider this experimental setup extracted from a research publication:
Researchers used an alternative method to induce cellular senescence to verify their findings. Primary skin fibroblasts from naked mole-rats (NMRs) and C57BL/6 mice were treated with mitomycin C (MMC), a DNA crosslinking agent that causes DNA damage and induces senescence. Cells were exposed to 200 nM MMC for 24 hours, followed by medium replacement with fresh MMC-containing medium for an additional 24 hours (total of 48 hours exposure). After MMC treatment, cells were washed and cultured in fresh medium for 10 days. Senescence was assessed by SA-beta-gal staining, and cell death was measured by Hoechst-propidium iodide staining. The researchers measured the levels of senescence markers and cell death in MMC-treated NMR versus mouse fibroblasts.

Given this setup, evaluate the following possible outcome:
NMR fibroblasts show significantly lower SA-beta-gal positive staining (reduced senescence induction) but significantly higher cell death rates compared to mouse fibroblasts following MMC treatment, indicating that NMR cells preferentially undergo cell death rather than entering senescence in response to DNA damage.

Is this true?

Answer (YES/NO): NO